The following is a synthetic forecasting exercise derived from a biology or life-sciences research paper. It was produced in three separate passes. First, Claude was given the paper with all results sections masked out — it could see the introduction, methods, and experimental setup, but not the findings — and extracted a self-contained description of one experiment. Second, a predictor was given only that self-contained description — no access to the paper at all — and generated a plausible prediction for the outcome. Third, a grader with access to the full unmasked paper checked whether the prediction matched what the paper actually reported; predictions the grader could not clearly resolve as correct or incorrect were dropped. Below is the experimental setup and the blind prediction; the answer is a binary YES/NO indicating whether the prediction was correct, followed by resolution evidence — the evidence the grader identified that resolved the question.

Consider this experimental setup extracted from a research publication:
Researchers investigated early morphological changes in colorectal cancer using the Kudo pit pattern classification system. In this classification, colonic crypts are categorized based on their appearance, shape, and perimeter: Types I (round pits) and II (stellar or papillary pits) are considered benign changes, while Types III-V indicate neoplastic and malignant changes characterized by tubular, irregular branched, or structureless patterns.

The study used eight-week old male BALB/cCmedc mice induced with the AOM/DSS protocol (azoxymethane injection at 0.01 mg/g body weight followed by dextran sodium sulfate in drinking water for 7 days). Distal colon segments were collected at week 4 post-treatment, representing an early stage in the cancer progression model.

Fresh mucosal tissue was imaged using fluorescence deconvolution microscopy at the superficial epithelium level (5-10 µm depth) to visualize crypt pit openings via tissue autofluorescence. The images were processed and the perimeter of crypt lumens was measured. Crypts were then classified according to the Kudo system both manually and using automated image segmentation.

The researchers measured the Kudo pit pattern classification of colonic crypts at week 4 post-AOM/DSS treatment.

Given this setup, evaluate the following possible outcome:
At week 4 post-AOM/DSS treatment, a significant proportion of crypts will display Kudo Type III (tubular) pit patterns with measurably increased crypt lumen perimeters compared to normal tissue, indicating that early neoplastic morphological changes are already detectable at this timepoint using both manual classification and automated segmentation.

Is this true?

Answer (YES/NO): NO